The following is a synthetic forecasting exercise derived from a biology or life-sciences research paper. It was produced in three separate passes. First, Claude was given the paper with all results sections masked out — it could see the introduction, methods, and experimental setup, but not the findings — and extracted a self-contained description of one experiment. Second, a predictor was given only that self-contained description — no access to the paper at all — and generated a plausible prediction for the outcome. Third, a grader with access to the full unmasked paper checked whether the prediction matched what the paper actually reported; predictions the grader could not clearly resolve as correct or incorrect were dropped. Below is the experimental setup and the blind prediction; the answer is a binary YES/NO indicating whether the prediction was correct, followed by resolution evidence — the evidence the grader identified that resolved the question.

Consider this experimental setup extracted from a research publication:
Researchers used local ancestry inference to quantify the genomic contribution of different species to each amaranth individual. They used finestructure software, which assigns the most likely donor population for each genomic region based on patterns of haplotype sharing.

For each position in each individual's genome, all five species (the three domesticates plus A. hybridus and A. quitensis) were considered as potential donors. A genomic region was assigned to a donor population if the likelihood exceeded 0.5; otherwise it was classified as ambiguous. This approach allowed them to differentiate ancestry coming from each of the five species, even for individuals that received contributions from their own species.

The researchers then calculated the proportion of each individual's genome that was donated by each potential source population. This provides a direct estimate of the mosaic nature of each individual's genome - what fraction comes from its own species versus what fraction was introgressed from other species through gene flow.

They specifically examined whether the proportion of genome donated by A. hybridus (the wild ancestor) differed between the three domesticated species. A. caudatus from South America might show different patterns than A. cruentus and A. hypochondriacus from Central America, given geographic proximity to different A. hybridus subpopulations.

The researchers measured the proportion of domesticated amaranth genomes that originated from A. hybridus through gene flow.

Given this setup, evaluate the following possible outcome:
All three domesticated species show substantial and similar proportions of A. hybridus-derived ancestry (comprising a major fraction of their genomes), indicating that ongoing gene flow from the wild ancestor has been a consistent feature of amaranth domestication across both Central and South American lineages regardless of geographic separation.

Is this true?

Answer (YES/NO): NO